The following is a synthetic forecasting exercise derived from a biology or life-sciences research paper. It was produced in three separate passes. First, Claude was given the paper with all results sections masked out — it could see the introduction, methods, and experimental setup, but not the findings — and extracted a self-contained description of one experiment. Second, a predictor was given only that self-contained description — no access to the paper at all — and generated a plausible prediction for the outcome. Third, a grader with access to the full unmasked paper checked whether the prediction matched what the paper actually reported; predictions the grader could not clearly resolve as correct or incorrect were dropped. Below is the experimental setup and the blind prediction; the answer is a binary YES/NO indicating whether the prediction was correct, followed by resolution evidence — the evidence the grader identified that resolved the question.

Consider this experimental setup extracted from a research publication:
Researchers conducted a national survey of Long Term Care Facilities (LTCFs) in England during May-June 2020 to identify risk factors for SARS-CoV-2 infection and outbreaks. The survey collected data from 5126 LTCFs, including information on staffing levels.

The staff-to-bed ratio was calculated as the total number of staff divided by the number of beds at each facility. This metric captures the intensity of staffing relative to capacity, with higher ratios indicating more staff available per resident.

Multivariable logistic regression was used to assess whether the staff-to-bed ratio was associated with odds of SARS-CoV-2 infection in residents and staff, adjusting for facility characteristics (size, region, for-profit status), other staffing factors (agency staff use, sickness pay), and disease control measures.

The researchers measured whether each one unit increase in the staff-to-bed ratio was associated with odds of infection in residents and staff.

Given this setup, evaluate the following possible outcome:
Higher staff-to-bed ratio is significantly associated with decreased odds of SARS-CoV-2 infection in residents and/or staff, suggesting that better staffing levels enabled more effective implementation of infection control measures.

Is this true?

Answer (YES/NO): YES